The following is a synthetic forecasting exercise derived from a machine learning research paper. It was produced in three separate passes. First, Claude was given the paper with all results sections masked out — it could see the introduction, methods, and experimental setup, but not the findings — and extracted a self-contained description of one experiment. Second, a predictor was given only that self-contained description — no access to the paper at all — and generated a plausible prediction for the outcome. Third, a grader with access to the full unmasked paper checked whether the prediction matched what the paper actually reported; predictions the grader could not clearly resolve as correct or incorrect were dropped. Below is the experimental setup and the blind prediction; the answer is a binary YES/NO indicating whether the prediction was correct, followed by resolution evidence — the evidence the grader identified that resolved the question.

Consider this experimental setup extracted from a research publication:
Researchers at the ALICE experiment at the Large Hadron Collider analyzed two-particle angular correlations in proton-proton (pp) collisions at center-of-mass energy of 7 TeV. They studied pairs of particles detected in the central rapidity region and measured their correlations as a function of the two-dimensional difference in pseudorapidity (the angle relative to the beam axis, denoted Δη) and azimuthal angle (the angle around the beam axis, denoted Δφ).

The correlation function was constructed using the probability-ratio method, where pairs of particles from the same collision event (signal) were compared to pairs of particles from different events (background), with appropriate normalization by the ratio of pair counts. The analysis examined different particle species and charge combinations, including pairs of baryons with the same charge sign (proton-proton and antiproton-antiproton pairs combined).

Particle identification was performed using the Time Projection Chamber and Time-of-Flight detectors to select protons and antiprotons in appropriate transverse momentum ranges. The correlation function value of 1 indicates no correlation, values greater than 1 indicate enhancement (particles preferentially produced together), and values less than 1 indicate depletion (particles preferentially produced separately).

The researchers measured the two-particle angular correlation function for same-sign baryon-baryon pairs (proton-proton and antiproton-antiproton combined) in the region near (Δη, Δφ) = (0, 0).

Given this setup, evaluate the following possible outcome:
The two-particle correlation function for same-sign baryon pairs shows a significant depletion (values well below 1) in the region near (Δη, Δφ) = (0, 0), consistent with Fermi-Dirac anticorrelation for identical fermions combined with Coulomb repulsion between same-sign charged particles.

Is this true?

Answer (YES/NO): NO